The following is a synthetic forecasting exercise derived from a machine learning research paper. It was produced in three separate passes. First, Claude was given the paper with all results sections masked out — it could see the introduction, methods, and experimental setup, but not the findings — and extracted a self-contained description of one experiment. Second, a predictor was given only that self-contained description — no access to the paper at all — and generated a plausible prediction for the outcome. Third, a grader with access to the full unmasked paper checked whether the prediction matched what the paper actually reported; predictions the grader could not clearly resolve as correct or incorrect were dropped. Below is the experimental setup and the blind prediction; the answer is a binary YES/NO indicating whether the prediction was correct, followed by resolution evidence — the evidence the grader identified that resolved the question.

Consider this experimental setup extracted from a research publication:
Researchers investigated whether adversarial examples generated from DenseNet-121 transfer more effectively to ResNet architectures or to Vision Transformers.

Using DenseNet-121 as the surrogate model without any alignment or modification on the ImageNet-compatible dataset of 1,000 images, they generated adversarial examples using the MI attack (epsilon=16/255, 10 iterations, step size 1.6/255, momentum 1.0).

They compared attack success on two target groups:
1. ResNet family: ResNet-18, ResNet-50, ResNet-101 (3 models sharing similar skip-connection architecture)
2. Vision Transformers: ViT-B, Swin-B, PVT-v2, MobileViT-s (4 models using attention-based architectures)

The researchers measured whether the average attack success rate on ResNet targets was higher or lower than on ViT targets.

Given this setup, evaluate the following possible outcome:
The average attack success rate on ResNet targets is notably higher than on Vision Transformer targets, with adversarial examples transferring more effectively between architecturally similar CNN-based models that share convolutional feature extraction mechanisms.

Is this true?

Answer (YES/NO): YES